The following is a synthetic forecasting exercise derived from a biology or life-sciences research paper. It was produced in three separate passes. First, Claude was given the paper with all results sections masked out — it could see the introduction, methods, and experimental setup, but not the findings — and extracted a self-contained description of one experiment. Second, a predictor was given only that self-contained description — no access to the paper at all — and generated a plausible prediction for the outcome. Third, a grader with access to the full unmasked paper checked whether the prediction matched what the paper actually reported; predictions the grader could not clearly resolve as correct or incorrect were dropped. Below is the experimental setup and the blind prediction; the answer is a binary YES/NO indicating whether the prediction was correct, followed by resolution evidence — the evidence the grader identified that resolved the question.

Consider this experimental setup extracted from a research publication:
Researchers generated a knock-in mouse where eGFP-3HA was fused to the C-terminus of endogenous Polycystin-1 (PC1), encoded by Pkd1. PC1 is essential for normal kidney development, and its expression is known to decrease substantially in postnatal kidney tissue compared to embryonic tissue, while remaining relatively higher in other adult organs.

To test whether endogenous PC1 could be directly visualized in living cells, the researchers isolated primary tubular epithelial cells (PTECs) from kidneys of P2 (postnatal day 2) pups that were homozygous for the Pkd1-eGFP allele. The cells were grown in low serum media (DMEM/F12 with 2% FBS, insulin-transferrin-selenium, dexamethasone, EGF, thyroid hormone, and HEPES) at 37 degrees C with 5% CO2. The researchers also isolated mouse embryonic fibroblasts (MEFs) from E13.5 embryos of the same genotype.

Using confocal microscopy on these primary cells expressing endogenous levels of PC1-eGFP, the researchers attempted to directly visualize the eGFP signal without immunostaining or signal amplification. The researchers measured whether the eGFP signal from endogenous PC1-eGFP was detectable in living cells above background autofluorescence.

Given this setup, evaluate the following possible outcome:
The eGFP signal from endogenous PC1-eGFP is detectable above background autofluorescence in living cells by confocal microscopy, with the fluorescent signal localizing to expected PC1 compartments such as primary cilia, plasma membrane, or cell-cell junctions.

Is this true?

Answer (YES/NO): NO